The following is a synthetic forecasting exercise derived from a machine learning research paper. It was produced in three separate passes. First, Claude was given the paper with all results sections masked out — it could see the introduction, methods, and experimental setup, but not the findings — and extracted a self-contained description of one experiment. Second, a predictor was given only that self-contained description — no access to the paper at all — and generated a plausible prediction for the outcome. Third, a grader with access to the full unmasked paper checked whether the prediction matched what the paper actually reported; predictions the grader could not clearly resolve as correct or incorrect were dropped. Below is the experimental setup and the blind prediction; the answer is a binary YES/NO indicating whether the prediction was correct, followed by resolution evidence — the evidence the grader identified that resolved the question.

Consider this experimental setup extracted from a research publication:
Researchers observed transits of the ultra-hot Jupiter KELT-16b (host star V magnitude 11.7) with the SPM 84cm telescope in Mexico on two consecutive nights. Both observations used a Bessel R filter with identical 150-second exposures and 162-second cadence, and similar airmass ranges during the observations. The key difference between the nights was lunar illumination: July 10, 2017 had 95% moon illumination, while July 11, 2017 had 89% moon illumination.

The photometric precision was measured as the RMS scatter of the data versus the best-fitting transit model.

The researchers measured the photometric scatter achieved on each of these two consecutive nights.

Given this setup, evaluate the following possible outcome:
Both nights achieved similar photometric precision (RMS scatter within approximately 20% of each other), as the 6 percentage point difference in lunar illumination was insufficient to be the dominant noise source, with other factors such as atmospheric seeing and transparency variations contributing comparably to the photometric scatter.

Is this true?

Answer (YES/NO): NO